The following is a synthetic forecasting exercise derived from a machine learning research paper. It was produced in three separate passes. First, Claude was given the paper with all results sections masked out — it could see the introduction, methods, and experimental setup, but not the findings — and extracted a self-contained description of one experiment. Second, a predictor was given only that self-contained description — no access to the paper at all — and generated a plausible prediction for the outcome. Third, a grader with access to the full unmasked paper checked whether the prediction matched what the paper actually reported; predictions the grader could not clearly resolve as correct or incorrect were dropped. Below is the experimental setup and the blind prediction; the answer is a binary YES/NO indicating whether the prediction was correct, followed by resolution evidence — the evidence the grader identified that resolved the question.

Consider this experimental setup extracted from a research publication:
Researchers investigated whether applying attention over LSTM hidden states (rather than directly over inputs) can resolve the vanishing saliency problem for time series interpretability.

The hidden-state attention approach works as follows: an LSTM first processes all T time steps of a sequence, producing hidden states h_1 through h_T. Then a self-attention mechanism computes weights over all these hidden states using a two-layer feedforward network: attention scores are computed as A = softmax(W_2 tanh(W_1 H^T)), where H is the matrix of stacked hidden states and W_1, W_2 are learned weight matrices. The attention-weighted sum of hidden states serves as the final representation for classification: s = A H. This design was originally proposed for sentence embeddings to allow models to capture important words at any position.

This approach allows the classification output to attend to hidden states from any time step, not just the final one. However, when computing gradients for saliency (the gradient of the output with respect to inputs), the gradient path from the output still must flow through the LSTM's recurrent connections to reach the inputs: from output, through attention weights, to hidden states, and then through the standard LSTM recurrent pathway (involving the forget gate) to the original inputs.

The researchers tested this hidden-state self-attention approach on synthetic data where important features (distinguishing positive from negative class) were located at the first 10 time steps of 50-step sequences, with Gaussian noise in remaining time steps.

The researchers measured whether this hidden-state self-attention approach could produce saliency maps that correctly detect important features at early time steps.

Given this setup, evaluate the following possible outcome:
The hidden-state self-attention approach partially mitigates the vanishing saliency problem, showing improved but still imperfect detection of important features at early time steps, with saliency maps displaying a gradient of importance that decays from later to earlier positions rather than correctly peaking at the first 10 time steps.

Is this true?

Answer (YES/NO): NO